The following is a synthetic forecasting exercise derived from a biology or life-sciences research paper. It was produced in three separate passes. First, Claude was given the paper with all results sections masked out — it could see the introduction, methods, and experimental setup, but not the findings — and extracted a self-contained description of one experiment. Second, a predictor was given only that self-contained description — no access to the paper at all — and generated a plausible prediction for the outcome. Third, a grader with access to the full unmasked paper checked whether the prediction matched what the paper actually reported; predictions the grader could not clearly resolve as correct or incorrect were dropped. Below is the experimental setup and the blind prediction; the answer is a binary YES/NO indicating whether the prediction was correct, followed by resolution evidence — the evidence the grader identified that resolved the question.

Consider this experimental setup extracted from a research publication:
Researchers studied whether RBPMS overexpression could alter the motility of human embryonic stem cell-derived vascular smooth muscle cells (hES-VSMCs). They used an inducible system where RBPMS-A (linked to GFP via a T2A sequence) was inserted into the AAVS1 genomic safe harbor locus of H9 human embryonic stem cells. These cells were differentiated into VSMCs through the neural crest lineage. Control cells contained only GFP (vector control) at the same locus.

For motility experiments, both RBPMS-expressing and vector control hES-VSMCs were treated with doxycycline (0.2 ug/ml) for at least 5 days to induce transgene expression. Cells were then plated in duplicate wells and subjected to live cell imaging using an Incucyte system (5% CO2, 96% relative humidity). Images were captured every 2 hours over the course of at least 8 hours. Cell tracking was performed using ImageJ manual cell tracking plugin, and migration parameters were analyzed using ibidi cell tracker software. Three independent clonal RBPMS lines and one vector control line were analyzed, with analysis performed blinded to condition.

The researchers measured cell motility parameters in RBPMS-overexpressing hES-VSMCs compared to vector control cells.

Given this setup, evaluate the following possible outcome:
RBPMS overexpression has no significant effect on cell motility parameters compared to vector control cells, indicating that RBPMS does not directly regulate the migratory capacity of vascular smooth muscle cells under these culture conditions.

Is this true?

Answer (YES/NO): NO